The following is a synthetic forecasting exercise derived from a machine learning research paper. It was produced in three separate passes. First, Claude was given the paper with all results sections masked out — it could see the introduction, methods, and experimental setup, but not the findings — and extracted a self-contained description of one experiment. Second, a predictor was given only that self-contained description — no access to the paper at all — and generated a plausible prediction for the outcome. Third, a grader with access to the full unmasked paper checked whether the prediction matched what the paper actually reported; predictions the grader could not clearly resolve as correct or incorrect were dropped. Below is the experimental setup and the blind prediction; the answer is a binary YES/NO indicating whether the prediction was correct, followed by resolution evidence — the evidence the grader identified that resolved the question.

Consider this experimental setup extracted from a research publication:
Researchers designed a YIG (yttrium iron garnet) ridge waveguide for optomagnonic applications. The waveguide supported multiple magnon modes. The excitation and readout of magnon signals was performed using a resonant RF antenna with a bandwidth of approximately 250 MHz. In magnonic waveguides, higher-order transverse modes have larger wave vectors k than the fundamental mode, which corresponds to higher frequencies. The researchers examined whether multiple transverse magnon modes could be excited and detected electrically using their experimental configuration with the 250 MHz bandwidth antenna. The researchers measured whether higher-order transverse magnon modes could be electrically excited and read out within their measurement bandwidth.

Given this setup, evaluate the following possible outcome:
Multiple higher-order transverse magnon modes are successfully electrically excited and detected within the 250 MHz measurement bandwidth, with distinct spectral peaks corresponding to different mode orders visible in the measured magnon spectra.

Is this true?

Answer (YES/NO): NO